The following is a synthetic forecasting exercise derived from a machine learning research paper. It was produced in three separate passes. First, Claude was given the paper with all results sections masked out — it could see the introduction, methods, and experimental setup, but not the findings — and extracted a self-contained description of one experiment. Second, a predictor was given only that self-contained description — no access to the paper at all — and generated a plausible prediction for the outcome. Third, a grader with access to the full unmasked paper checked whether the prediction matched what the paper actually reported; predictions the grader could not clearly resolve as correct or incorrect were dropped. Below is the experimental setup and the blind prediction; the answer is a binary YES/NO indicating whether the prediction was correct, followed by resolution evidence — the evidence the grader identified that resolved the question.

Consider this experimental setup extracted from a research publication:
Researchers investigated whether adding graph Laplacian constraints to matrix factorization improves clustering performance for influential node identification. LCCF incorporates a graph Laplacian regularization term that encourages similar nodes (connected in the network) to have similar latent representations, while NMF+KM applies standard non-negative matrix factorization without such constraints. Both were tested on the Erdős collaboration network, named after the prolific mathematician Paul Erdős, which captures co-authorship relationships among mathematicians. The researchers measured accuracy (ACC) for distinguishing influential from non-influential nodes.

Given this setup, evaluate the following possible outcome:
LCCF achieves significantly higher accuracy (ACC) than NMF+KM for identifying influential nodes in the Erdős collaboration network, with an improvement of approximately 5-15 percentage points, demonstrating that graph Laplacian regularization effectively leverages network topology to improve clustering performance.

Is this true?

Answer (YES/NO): NO